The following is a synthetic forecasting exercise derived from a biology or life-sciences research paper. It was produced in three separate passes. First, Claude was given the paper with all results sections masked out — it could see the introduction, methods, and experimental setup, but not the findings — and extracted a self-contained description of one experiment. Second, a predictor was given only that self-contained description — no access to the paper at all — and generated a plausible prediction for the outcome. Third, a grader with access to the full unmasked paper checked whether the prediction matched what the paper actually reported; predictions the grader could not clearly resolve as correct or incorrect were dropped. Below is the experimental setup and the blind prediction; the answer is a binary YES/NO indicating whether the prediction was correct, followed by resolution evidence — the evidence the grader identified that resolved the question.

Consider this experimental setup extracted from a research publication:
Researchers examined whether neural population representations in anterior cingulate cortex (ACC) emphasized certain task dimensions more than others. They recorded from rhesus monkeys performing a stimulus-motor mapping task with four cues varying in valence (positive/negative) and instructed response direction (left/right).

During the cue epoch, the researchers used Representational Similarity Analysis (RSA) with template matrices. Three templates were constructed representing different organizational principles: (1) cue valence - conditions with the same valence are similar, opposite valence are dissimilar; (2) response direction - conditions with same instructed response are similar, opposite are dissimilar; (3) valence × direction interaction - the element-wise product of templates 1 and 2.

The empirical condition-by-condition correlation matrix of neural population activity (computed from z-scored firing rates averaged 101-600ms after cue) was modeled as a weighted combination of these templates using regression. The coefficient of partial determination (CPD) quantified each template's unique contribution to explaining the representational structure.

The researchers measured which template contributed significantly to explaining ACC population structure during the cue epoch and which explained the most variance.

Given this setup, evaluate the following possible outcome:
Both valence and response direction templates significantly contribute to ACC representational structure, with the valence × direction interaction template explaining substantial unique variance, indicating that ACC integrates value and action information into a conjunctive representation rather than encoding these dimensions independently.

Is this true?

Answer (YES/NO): NO